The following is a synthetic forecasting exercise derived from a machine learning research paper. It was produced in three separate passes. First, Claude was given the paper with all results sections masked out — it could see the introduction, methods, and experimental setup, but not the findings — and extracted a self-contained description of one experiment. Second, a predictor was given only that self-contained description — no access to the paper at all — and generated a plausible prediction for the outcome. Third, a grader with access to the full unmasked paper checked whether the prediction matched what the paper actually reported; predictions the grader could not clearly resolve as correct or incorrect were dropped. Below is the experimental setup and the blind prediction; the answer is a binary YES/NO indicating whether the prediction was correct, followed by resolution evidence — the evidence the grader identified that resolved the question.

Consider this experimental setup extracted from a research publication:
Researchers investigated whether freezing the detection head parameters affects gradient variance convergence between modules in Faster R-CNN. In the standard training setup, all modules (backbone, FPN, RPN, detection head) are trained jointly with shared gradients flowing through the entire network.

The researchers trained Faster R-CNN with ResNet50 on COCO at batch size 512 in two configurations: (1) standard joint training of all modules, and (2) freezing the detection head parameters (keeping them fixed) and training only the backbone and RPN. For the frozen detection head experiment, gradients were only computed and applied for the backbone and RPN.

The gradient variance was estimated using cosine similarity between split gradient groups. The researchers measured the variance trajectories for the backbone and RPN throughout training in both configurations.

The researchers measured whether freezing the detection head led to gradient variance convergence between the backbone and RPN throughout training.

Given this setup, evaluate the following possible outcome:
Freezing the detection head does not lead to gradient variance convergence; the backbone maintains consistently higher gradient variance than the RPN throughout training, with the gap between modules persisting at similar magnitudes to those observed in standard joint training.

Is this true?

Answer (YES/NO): NO